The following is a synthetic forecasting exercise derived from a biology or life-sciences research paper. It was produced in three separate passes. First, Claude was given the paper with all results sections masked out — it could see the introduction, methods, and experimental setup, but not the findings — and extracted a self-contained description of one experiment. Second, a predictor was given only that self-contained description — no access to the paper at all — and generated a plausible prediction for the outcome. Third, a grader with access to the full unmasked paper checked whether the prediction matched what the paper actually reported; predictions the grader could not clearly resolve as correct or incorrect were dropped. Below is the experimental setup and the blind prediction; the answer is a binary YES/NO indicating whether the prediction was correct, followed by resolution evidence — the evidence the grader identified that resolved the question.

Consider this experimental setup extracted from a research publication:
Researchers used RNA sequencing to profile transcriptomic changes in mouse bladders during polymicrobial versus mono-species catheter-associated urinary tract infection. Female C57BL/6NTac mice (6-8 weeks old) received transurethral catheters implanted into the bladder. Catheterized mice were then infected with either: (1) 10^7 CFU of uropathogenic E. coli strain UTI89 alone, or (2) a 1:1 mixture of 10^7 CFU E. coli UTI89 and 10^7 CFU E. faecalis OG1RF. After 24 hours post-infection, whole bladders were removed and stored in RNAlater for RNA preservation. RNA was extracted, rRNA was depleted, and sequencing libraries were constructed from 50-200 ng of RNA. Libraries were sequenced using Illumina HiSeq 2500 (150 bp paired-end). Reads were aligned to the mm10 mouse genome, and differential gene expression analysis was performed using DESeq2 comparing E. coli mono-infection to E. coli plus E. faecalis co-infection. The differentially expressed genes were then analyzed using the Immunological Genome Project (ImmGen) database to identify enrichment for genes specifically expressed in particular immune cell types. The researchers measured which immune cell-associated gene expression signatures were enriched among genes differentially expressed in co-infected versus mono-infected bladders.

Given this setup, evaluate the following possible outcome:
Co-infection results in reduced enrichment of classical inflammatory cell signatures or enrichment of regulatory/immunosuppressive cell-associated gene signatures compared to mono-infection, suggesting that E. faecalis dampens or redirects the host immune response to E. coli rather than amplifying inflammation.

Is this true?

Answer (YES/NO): YES